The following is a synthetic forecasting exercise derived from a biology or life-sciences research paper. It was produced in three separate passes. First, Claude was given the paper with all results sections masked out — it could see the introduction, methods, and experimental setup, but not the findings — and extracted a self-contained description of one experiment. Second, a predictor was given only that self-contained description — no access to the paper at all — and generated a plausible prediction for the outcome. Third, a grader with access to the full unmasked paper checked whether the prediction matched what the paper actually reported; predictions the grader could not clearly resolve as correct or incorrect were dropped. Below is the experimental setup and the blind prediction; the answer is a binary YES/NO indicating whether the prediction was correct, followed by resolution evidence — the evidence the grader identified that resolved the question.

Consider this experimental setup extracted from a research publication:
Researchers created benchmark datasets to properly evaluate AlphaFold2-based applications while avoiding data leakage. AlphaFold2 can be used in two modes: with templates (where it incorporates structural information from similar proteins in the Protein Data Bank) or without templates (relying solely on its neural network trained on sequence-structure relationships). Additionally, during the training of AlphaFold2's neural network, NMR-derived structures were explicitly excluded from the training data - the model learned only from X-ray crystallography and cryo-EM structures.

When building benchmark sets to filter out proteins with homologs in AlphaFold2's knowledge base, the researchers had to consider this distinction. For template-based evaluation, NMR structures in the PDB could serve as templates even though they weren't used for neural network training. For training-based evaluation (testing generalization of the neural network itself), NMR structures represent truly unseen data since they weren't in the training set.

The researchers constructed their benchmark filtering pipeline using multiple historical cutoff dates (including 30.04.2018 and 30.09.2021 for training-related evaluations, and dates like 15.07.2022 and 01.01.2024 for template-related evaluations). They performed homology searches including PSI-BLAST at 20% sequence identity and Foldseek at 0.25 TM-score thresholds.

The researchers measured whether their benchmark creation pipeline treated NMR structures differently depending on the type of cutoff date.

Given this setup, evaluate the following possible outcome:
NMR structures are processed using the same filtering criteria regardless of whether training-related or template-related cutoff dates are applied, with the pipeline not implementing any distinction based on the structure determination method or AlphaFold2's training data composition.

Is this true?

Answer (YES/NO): NO